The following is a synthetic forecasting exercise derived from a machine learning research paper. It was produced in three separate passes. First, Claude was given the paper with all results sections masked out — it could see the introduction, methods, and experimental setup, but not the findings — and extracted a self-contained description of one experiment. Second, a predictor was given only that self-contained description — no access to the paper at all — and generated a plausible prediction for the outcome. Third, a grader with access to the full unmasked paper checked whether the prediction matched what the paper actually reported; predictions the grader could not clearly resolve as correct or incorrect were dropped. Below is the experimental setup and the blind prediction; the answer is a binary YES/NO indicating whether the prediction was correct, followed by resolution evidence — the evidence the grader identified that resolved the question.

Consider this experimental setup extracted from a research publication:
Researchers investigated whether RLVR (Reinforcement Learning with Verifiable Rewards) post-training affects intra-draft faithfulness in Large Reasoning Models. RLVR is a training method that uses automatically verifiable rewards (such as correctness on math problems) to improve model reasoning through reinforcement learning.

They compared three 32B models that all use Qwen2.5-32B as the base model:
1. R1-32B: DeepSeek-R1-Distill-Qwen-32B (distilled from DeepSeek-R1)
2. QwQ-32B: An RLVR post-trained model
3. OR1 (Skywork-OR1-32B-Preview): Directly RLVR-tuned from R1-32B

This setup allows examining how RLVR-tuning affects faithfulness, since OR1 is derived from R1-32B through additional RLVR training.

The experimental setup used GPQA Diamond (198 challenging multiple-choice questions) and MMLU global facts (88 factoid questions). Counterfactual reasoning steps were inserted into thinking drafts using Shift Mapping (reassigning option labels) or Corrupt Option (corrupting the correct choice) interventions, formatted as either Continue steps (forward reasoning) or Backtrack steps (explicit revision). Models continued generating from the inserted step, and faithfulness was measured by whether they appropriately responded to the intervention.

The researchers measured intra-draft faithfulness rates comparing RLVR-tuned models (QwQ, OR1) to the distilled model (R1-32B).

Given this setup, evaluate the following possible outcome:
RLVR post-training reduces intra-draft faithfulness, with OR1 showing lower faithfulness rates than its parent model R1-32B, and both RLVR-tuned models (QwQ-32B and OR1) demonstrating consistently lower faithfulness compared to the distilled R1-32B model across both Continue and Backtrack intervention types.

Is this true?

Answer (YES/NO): NO